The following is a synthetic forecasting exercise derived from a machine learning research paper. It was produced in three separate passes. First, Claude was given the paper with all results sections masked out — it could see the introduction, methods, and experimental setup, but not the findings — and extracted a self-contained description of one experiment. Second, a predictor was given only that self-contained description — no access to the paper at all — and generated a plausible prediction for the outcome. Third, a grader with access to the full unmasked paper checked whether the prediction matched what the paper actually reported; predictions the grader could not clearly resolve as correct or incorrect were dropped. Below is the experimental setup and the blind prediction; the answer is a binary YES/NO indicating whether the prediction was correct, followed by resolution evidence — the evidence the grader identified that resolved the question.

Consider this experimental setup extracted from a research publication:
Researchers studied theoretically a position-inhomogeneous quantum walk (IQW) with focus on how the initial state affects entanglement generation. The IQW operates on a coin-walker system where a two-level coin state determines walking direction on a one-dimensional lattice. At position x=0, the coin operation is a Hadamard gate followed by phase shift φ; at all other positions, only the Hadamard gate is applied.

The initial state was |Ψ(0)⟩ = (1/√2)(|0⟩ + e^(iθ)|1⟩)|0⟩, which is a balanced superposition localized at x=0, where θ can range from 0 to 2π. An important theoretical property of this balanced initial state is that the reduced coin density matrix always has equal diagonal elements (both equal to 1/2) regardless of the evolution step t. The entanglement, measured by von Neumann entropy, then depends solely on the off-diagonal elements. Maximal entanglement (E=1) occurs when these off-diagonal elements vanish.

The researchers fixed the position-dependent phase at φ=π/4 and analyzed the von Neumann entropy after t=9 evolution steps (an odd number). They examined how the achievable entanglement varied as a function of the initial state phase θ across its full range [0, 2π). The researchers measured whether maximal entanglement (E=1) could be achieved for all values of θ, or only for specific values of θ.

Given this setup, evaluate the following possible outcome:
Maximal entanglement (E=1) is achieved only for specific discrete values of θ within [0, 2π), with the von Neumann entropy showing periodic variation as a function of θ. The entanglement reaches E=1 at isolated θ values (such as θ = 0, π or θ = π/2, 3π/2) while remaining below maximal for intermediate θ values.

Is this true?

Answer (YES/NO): YES